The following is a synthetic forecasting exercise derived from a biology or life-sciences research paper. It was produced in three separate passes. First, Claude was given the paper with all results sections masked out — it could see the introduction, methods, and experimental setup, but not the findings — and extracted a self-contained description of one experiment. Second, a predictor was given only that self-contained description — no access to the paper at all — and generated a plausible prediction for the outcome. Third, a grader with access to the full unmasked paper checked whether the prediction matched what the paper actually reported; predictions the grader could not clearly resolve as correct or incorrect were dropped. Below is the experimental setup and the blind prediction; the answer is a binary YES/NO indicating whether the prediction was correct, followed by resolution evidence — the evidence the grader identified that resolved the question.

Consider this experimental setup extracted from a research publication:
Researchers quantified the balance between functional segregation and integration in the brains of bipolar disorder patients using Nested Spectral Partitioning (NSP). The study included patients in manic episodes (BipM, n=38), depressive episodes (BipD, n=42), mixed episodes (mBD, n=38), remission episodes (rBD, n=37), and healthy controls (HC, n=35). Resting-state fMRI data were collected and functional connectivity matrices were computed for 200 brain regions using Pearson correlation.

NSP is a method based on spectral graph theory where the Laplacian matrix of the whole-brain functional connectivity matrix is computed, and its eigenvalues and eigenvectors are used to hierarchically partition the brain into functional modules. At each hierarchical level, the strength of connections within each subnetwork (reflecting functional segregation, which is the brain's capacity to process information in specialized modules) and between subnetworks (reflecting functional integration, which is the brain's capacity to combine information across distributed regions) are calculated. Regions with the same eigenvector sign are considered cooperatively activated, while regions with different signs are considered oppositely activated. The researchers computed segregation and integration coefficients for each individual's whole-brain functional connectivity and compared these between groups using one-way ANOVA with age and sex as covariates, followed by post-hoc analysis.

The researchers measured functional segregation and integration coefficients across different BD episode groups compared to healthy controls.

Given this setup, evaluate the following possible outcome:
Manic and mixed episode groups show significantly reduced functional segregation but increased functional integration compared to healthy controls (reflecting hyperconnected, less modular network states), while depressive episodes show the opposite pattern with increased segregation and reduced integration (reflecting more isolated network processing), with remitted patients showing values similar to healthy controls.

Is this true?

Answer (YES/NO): NO